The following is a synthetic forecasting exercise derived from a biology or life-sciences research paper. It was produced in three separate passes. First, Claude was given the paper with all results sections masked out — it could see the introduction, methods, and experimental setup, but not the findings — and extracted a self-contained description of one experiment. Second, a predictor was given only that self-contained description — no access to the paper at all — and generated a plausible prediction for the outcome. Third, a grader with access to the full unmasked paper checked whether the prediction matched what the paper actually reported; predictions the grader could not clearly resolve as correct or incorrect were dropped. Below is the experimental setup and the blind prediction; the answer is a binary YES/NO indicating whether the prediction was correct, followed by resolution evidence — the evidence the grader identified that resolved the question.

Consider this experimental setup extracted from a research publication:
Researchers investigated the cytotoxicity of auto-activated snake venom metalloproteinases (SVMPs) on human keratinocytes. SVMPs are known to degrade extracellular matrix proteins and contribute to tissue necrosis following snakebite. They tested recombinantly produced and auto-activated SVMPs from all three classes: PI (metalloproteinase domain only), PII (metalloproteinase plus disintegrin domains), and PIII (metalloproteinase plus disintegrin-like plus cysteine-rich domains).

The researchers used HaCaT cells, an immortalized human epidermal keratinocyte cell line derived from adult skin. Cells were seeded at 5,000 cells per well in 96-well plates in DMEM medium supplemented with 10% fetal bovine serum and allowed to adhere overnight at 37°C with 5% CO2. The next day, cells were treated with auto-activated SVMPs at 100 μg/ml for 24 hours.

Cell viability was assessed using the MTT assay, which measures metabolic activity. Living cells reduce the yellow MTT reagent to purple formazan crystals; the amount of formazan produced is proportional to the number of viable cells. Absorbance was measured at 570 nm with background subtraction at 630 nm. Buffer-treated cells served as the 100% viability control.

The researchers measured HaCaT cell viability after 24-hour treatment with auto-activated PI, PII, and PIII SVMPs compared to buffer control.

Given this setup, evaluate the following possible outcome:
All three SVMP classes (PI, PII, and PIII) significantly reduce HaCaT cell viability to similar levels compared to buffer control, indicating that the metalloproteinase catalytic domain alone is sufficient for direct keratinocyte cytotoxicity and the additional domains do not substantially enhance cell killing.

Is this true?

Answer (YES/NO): NO